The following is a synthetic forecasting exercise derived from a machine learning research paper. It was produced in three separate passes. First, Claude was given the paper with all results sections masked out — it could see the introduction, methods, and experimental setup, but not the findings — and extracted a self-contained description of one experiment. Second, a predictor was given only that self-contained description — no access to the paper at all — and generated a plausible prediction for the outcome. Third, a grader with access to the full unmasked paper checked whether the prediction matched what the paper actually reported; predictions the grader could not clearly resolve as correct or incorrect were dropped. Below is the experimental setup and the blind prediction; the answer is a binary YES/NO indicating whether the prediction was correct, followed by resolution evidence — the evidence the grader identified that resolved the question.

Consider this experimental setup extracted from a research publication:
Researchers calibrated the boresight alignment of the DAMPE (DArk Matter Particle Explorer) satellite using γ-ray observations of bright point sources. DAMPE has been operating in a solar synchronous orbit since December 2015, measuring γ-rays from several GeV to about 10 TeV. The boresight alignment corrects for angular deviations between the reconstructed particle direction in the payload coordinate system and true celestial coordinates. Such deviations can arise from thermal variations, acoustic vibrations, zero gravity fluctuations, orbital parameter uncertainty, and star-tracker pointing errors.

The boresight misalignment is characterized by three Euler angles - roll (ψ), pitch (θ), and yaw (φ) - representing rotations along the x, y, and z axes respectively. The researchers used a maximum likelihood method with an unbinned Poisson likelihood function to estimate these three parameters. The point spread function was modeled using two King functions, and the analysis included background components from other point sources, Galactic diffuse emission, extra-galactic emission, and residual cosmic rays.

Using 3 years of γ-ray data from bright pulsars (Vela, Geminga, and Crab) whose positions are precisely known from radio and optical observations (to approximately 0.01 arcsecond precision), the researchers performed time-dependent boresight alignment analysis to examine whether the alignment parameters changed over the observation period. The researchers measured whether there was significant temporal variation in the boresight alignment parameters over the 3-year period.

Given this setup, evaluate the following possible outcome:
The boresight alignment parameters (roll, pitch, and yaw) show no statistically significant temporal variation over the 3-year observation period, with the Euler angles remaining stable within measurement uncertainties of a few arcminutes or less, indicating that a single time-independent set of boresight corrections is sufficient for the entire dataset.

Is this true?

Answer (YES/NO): YES